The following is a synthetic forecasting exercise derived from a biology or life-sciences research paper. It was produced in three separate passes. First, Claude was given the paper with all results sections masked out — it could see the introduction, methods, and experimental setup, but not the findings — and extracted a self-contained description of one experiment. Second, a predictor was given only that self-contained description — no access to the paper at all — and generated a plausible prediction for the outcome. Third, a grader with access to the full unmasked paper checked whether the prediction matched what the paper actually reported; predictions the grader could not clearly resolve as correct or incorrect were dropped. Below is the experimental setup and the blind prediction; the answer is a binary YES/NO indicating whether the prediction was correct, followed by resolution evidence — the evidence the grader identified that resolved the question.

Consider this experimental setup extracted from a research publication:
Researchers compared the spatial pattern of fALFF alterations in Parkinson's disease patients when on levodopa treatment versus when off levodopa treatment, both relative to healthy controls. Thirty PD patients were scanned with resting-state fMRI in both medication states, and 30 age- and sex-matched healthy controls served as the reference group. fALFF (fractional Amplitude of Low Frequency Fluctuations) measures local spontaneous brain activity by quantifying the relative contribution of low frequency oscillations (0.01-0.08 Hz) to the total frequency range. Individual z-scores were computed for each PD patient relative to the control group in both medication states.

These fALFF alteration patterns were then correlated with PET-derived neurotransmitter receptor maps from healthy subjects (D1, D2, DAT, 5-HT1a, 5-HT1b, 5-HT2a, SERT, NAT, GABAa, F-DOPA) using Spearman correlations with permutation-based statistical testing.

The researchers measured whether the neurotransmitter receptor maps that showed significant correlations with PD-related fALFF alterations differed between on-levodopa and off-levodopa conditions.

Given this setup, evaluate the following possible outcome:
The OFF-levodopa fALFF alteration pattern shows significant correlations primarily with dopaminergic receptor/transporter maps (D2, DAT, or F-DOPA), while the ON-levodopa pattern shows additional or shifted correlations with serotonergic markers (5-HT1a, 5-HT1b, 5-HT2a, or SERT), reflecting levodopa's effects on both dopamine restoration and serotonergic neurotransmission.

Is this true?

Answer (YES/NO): NO